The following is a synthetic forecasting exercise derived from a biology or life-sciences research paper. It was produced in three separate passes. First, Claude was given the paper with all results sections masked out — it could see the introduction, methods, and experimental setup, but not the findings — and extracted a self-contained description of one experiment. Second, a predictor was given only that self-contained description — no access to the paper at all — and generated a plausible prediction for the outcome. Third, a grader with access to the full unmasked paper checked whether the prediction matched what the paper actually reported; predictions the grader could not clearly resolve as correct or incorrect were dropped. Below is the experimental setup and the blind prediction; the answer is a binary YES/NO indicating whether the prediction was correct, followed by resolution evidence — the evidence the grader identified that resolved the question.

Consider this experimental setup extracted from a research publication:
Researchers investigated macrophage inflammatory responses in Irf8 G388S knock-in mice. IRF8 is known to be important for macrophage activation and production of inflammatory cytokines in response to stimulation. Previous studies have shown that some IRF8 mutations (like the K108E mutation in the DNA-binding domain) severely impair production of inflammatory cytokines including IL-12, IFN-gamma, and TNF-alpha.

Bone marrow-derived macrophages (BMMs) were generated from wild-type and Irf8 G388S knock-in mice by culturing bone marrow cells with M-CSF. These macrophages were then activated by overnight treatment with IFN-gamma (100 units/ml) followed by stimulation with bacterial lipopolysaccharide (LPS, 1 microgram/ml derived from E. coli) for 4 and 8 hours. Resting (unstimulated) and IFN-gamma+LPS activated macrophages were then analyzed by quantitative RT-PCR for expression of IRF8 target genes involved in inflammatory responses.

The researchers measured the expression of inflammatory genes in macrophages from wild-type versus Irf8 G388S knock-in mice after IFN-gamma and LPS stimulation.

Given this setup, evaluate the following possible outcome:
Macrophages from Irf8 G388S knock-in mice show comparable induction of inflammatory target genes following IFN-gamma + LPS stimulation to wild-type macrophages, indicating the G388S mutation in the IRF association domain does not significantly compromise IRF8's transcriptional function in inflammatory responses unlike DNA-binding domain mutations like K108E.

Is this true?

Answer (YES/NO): YES